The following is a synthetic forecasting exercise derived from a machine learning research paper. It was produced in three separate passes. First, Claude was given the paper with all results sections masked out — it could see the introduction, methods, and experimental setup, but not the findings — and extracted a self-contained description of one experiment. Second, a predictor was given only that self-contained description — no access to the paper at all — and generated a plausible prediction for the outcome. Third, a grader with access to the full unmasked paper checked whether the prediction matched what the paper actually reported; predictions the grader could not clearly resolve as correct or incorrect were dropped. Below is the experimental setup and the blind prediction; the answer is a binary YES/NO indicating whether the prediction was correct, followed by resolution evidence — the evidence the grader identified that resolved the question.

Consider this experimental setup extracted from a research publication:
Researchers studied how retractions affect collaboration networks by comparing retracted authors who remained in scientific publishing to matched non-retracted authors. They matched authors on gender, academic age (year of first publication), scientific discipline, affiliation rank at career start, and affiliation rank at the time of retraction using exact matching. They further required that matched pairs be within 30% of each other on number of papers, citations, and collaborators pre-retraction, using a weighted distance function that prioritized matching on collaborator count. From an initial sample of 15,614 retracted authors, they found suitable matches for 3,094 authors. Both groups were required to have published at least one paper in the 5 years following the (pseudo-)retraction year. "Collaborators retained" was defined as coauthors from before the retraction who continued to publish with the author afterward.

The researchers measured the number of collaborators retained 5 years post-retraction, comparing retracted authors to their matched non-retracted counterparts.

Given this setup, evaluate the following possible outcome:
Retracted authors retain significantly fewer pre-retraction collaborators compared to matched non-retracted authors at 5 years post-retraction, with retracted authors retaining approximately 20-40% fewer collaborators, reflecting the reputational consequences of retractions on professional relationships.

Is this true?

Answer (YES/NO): NO